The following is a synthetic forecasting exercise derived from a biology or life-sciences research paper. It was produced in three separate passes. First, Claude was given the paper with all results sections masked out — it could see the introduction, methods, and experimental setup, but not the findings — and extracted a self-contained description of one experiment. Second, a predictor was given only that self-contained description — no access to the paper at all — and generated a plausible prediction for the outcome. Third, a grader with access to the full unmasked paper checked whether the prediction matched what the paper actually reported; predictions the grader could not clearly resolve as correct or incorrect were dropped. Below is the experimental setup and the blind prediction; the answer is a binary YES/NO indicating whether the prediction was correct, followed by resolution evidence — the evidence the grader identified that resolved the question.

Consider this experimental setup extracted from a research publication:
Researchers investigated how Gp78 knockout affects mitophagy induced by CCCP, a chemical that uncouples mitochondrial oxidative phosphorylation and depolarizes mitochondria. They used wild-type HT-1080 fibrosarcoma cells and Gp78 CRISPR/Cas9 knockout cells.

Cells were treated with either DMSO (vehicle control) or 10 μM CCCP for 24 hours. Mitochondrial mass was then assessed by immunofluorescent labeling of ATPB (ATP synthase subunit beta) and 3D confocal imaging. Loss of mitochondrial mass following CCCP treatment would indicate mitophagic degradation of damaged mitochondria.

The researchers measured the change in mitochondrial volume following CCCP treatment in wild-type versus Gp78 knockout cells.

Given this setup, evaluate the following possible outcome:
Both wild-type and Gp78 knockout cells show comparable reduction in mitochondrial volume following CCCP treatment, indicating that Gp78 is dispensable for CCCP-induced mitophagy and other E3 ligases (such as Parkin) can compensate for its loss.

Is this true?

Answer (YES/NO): NO